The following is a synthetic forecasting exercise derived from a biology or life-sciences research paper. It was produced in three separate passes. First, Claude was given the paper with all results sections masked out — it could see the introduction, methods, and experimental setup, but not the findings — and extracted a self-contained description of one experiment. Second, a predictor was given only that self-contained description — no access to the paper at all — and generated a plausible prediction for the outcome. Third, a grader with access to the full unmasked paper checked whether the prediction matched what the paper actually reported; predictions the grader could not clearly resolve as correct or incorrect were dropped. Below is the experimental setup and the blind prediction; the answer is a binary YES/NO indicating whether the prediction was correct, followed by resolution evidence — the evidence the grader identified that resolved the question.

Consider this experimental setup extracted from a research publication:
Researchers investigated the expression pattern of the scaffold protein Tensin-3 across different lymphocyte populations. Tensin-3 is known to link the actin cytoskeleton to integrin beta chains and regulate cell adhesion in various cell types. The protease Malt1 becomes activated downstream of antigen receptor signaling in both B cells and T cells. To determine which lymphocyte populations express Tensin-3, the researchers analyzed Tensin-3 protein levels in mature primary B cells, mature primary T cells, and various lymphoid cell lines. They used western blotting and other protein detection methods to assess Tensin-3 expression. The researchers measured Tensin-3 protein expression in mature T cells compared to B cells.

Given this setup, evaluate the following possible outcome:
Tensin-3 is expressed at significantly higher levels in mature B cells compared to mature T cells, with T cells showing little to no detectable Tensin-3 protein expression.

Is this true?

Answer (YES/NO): YES